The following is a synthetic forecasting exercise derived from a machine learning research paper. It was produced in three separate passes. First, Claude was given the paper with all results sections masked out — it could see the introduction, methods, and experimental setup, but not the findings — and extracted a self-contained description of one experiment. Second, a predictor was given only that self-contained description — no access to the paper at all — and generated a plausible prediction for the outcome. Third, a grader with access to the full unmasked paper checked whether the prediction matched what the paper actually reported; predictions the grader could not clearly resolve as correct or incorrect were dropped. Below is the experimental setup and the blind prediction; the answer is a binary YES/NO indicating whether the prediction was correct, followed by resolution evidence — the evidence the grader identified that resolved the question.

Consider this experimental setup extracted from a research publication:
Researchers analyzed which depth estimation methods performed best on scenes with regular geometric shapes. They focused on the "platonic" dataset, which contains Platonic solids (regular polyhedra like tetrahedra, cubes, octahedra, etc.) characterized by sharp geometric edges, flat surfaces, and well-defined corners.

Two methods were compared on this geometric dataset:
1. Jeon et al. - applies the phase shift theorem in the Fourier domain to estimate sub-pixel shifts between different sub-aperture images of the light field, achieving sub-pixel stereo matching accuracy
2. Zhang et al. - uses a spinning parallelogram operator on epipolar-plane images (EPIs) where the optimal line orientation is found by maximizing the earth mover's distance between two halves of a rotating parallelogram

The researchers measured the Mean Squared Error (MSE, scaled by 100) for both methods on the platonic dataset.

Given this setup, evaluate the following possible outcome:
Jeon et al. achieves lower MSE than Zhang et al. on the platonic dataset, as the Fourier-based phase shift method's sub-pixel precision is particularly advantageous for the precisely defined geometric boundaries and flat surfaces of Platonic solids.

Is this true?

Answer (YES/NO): NO